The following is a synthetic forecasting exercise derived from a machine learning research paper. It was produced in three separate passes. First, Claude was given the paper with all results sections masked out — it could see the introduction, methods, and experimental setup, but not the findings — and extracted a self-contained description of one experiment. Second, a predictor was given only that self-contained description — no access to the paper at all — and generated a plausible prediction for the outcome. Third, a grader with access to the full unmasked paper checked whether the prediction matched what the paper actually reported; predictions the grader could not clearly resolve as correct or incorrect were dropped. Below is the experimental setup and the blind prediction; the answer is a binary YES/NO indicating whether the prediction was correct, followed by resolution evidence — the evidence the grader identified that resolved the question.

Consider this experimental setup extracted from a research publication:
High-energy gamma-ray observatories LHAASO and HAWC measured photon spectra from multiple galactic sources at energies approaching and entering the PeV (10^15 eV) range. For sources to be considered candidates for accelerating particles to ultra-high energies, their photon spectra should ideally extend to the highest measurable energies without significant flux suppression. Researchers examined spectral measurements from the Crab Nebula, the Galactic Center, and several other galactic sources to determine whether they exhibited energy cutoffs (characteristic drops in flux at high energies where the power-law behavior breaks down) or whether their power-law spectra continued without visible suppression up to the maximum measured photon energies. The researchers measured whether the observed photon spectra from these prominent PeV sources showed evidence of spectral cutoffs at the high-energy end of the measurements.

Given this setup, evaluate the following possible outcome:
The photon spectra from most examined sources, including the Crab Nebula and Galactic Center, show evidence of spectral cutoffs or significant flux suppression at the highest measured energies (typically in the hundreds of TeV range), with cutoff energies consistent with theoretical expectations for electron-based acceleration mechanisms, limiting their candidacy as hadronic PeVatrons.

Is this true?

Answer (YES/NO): NO